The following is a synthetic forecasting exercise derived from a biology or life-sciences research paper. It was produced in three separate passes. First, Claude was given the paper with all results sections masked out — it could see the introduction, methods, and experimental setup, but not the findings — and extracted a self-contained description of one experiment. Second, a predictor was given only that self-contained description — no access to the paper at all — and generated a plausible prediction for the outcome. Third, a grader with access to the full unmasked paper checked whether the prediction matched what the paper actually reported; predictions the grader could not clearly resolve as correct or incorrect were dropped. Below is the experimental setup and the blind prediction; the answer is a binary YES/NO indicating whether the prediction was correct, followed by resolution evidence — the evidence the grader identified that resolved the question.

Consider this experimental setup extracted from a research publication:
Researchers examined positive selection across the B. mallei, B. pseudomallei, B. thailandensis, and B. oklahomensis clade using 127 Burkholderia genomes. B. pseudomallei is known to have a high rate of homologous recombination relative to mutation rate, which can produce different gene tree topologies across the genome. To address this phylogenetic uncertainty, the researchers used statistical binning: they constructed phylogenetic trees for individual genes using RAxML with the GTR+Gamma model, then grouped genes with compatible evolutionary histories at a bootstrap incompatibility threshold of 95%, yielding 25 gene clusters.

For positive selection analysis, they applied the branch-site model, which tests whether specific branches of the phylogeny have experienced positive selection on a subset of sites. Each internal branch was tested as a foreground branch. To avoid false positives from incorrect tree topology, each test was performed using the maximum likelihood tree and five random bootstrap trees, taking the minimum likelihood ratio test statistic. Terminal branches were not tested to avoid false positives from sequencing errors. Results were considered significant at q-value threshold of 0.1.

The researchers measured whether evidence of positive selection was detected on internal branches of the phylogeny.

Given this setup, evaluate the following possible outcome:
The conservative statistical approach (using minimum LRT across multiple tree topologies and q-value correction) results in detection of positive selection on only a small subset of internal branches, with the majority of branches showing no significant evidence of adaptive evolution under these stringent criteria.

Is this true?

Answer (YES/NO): YES